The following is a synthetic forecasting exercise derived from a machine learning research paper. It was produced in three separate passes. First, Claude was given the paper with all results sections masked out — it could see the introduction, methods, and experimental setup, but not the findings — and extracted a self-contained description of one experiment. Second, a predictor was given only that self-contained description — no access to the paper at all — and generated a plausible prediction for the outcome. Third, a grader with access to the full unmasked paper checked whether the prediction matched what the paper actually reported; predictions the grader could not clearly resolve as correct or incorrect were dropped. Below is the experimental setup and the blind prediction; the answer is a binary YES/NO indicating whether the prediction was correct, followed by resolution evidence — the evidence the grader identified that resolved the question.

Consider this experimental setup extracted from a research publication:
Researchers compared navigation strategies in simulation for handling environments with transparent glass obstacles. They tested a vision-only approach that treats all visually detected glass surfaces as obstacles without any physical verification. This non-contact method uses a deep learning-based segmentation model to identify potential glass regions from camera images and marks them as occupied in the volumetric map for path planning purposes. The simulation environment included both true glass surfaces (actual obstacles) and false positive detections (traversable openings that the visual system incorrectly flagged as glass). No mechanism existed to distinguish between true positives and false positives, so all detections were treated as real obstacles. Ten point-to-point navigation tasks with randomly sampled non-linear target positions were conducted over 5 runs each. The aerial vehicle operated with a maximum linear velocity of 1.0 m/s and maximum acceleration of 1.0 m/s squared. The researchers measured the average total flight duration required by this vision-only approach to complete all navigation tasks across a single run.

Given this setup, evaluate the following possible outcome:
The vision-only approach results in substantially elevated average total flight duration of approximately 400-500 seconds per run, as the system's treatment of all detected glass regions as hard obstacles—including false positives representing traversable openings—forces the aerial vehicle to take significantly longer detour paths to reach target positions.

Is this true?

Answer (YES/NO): NO